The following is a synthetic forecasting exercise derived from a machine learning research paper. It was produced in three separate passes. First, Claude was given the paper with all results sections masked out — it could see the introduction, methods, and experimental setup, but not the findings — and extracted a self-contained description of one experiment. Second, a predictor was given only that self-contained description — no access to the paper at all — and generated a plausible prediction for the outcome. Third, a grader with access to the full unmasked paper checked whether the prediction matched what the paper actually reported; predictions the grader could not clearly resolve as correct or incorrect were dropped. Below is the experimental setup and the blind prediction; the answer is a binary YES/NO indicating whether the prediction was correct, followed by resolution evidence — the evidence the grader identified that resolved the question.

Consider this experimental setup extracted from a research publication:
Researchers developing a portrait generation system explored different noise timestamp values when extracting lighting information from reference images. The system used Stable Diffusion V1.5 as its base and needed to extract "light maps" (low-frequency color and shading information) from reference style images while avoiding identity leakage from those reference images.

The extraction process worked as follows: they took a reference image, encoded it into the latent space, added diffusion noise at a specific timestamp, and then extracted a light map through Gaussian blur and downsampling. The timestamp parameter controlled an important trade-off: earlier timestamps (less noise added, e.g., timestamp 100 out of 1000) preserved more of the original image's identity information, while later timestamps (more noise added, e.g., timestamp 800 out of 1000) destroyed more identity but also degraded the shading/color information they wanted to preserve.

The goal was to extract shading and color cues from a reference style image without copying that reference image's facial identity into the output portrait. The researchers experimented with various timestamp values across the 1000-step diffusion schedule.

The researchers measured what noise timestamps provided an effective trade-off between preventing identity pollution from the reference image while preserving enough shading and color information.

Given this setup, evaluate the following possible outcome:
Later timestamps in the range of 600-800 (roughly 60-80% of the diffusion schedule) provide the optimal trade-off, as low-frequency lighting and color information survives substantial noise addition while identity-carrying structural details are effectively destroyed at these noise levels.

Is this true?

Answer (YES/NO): NO